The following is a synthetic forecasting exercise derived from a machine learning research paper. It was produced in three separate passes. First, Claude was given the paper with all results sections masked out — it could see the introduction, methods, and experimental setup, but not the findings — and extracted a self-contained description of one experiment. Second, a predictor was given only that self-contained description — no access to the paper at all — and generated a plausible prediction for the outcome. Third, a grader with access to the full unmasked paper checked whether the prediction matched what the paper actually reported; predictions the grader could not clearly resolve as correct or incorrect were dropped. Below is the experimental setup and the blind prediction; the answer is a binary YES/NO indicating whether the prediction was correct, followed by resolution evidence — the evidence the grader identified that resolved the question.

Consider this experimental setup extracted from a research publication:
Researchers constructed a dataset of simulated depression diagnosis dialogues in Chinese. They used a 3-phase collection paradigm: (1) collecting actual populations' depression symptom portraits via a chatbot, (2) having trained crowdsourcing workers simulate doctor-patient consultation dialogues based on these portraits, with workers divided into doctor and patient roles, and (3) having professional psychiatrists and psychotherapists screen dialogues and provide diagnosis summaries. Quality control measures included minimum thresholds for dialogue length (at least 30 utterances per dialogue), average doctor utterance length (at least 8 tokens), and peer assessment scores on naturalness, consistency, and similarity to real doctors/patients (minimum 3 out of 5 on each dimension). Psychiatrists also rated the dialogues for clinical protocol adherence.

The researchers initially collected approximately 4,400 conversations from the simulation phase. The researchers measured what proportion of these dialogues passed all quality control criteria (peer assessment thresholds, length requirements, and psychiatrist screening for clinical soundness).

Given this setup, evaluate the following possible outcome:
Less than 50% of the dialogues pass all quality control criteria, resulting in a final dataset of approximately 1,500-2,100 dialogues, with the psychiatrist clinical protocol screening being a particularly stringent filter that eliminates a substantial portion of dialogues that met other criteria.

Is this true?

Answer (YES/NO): NO